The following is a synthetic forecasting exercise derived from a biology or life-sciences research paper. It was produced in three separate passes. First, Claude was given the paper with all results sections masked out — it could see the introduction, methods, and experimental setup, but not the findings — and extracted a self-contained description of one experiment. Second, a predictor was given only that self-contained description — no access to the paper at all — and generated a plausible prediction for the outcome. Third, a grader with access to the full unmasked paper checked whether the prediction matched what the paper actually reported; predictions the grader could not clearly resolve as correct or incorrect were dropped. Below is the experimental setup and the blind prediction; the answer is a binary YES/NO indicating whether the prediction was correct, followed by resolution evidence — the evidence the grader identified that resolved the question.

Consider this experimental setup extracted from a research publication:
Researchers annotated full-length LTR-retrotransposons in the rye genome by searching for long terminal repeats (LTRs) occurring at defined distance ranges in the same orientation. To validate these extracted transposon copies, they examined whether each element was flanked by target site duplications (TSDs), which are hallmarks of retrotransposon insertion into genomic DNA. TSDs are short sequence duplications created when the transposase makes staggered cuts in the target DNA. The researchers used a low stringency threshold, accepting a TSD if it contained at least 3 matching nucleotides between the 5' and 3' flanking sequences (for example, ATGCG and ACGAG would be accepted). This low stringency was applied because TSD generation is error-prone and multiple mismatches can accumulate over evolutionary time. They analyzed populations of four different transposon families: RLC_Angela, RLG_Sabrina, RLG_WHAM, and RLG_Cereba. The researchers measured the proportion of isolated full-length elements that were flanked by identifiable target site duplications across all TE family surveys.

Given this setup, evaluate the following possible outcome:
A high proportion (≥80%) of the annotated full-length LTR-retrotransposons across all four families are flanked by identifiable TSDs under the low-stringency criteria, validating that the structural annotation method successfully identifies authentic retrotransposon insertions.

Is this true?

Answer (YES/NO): YES